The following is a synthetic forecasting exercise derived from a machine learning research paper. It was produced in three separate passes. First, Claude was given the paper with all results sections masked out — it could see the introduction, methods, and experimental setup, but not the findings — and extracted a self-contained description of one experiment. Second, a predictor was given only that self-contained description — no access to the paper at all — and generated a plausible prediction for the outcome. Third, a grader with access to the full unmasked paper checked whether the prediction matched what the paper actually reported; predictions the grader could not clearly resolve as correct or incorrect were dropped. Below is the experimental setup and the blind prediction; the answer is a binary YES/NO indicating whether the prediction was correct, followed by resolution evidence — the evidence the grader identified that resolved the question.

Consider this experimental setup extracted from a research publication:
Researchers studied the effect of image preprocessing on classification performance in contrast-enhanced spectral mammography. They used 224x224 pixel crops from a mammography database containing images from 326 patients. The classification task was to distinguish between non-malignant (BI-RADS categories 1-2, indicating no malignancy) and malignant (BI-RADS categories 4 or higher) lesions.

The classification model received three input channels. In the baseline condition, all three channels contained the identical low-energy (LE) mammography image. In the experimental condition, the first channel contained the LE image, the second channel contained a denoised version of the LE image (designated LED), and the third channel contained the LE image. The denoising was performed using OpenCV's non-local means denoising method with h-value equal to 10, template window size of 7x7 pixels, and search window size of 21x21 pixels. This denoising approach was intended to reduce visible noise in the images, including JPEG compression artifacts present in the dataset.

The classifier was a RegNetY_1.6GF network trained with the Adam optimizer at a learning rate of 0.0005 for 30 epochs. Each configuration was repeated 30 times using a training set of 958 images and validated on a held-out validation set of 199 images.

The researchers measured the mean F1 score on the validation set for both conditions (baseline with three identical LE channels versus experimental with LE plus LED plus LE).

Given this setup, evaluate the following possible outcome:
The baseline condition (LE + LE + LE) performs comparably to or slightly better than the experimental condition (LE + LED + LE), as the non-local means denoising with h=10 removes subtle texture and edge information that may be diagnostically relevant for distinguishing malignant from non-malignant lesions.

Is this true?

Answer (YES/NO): NO